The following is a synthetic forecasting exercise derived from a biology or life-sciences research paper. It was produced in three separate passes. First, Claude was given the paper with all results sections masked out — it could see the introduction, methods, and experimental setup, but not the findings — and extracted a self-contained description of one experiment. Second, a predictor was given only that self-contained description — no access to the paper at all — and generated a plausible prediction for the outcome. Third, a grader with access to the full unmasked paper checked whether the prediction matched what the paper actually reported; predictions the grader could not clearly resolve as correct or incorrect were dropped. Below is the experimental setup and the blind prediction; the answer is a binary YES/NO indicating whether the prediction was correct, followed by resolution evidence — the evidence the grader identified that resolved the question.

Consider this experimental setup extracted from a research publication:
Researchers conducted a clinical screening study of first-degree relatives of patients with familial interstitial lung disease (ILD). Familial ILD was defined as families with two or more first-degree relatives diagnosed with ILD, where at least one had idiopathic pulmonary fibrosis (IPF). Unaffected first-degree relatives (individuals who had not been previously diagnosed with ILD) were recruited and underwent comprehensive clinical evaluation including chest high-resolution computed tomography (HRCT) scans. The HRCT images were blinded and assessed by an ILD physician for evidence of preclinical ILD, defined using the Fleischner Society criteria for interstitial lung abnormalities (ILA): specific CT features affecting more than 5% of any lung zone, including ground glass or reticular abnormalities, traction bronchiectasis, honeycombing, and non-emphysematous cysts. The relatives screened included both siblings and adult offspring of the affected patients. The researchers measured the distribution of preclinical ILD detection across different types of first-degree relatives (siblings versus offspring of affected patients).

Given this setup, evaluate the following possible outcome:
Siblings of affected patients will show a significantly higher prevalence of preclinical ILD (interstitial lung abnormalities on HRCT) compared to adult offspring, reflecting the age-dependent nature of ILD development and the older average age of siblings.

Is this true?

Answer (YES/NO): YES